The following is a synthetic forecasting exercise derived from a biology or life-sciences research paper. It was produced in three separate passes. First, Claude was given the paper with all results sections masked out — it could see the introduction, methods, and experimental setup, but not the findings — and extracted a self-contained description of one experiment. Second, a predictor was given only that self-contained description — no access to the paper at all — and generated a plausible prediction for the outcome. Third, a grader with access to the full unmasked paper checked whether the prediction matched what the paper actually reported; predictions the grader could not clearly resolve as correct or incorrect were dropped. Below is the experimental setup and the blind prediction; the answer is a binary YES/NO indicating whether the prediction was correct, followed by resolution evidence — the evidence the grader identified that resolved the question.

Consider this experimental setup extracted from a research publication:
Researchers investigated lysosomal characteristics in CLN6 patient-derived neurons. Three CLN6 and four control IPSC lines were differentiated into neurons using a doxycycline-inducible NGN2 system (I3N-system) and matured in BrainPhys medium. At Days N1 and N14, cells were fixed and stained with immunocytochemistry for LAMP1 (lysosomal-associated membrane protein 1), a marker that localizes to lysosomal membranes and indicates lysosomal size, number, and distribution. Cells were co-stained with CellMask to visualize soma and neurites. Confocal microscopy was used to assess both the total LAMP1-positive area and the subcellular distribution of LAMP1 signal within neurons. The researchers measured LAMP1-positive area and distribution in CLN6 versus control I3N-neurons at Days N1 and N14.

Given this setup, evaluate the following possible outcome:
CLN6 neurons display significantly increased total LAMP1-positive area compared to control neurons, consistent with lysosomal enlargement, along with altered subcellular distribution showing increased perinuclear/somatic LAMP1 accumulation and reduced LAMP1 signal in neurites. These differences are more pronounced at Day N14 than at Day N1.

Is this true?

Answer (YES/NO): NO